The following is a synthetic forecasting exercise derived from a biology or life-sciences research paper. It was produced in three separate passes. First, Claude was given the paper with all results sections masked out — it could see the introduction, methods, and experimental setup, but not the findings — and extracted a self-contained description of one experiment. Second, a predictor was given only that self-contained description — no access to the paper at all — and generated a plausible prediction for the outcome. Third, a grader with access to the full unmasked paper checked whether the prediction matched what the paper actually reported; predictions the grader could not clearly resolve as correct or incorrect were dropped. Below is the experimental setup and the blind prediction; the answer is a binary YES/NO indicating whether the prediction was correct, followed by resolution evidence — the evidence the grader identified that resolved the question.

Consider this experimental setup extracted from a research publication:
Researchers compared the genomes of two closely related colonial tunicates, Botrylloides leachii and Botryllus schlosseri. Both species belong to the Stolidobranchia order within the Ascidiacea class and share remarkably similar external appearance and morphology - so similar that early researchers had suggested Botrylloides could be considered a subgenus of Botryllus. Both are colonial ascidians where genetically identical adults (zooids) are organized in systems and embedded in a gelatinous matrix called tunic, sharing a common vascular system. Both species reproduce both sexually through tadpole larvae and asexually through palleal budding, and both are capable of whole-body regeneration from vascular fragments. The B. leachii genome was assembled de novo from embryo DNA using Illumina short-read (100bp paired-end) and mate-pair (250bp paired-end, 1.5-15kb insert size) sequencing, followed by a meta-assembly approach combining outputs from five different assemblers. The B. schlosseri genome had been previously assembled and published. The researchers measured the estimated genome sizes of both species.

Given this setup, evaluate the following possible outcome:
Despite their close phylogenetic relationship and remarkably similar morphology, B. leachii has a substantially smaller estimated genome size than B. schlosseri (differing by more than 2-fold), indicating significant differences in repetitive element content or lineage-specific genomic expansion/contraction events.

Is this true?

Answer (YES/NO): YES